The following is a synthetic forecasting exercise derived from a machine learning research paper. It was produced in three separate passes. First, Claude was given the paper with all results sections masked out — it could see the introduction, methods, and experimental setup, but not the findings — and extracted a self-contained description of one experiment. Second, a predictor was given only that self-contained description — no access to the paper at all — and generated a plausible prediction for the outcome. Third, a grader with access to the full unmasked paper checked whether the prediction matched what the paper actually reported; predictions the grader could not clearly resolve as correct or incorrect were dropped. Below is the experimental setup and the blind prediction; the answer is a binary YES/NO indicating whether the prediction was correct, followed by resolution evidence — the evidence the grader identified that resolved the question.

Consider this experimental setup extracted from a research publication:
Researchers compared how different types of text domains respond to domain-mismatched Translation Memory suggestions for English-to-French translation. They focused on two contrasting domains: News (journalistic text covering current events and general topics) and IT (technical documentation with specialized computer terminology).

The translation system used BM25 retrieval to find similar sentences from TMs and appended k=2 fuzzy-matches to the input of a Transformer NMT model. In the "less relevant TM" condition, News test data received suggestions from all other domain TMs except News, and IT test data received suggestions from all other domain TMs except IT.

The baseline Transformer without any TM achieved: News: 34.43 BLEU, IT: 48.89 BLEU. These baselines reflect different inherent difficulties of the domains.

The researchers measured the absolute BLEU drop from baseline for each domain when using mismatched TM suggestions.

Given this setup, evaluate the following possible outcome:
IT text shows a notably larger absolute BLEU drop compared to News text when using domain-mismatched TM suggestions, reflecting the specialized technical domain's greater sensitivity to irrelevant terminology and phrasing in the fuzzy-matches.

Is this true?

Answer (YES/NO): YES